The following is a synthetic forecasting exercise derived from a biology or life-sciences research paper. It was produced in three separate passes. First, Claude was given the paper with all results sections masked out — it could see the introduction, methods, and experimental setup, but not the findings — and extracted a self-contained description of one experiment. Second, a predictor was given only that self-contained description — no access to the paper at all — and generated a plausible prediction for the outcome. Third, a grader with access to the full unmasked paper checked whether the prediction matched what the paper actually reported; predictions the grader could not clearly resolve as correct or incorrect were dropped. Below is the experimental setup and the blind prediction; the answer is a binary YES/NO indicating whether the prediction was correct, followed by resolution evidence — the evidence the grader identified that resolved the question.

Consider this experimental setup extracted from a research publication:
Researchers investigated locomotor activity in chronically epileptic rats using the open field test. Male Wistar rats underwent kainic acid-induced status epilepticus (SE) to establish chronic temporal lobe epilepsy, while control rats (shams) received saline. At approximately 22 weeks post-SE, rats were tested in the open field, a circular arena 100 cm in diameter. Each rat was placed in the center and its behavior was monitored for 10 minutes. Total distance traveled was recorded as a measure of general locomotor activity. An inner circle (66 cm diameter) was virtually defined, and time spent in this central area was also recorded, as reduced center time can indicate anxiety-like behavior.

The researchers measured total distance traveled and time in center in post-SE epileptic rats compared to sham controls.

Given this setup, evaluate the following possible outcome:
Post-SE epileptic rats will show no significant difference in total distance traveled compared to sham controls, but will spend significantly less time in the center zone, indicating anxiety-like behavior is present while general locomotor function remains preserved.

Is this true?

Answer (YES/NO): NO